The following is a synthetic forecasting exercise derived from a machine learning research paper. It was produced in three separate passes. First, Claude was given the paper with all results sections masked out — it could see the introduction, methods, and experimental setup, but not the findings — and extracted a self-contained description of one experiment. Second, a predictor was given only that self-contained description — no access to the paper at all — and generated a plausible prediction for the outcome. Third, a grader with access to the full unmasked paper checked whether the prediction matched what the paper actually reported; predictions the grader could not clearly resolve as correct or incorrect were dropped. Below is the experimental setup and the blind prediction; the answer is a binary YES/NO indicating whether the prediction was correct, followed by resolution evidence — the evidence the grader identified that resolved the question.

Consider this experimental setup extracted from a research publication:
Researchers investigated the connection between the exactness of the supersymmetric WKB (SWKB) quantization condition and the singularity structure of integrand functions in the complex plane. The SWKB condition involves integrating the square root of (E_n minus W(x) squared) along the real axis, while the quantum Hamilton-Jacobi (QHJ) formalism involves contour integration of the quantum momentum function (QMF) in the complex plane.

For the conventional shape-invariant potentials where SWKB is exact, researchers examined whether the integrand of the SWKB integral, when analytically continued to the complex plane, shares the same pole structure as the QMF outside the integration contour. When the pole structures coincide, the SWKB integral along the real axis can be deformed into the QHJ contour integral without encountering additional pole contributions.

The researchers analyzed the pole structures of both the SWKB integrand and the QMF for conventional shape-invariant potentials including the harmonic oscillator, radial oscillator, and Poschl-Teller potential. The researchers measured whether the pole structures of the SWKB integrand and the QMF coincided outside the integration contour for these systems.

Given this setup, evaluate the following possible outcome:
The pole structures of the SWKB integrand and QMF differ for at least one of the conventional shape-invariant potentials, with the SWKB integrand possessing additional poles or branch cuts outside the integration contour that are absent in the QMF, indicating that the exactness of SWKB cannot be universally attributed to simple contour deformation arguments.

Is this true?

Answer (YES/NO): NO